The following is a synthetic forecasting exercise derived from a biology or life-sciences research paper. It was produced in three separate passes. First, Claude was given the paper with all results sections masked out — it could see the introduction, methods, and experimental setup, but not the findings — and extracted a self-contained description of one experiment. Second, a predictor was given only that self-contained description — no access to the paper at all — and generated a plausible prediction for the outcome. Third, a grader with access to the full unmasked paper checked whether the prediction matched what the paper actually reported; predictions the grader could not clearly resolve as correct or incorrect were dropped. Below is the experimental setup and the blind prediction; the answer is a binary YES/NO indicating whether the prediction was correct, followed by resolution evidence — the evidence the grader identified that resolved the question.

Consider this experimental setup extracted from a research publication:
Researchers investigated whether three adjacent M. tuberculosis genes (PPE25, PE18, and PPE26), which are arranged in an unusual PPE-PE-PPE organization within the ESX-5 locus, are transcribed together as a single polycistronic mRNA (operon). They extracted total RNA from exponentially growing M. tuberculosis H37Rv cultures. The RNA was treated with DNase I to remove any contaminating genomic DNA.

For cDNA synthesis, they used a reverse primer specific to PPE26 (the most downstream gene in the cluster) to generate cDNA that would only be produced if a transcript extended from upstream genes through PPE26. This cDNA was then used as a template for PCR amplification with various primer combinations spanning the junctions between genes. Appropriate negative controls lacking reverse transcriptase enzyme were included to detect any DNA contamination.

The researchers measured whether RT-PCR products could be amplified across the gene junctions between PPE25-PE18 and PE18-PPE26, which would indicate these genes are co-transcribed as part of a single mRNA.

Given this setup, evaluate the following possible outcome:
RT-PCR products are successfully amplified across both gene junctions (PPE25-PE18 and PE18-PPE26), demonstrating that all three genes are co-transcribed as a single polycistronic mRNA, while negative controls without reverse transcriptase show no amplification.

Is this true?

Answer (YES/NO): YES